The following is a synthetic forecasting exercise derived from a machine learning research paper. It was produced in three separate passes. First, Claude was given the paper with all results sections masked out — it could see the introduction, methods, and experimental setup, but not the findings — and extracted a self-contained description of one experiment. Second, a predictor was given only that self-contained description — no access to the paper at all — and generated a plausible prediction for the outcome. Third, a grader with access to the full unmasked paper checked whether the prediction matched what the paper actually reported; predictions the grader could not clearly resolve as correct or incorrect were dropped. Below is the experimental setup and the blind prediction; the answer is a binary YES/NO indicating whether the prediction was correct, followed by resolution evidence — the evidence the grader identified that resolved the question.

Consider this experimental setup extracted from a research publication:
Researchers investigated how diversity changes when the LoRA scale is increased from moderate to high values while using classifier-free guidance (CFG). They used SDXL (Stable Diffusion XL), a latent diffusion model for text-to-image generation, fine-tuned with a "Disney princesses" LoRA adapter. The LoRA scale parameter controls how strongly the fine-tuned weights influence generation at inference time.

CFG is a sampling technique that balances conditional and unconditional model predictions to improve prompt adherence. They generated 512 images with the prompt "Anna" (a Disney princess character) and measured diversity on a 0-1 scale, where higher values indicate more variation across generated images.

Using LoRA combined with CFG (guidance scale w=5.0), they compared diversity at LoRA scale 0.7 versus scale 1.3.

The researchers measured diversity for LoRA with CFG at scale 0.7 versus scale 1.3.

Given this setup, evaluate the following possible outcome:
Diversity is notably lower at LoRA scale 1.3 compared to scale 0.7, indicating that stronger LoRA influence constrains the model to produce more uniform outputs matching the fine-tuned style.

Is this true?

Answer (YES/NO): NO